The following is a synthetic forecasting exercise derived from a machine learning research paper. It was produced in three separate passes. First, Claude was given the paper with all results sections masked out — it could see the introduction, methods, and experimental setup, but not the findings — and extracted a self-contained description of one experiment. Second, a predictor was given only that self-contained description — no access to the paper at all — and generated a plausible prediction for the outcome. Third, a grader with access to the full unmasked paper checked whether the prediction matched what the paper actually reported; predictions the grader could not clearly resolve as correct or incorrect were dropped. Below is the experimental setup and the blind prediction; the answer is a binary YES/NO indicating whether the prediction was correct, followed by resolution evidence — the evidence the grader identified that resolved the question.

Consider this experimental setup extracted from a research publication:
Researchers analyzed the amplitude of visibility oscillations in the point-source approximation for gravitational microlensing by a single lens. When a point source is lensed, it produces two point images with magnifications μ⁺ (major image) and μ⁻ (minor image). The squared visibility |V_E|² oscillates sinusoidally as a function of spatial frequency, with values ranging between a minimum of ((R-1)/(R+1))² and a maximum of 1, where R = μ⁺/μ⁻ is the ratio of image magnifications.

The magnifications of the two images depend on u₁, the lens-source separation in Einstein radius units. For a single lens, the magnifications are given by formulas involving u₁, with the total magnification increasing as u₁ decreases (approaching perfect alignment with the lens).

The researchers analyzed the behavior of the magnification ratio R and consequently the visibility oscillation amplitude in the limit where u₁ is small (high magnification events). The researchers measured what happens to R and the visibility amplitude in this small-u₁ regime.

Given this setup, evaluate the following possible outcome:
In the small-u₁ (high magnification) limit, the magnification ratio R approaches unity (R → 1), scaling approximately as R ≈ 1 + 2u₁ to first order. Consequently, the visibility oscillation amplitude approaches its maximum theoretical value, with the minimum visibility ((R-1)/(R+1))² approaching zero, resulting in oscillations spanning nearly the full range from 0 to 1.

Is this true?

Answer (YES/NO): YES